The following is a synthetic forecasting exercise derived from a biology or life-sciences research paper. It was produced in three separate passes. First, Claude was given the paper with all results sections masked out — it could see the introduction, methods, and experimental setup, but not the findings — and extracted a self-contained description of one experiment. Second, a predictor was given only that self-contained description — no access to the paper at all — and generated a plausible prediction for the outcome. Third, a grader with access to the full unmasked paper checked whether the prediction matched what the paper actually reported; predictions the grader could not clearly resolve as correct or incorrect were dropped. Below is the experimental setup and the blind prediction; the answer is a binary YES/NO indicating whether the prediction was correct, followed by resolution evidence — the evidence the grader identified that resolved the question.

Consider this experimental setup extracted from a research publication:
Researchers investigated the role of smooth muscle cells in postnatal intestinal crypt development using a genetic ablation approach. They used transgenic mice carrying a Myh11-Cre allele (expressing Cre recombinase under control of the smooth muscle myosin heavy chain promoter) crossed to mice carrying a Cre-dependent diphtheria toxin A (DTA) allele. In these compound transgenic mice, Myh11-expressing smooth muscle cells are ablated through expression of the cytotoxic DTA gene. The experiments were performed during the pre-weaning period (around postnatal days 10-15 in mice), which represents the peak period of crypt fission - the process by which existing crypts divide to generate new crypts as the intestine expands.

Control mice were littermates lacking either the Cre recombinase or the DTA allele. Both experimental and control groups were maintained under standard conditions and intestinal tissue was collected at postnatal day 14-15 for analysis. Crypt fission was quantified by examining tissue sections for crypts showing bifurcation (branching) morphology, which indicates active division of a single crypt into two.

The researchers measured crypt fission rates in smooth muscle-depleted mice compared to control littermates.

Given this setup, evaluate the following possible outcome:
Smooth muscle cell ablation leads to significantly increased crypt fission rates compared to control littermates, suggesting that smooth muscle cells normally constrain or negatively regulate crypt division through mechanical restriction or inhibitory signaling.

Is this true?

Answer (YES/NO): NO